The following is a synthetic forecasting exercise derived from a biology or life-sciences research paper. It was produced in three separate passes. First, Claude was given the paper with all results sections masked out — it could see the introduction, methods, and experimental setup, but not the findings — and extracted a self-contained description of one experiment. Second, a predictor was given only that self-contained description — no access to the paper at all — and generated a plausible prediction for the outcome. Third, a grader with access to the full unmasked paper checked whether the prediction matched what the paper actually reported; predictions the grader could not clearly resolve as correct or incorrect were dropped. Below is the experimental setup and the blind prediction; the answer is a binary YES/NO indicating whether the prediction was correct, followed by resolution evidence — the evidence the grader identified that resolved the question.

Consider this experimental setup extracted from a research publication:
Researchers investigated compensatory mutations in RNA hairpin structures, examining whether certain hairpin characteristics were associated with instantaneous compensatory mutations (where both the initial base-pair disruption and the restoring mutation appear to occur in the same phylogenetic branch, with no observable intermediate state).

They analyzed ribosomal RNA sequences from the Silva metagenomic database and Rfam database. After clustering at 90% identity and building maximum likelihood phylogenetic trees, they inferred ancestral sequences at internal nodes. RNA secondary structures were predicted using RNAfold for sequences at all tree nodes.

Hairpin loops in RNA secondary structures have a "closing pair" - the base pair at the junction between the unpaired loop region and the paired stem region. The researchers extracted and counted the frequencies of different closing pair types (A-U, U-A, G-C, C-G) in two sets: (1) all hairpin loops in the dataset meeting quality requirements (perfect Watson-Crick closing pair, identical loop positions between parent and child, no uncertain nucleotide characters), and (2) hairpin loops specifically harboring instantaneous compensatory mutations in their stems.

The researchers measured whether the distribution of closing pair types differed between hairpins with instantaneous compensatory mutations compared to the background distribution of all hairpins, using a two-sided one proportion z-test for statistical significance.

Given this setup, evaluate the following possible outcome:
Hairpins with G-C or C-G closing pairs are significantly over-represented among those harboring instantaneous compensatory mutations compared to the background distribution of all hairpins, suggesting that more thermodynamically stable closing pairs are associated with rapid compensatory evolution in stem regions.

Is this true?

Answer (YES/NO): NO